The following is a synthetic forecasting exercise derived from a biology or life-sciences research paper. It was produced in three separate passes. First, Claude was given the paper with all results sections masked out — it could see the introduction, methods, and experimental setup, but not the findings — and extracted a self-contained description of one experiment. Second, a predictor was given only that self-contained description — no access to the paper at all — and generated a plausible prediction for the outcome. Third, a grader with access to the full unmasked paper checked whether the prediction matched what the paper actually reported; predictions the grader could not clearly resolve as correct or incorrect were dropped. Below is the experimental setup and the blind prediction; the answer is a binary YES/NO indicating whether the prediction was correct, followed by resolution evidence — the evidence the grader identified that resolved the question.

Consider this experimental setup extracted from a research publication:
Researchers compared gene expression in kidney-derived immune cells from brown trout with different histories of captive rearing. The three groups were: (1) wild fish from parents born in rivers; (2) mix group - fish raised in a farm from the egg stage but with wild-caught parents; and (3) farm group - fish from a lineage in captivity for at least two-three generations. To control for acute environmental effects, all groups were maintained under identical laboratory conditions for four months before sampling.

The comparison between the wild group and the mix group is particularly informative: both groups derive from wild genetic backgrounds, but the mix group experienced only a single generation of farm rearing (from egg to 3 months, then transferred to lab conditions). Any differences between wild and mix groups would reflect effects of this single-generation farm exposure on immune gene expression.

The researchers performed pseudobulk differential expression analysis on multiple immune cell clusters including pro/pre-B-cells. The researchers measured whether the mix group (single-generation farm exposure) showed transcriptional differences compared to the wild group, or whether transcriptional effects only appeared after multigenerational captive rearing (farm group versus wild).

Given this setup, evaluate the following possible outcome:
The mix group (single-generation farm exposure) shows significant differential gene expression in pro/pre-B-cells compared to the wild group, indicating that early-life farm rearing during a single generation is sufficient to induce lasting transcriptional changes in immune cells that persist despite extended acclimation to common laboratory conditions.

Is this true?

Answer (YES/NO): YES